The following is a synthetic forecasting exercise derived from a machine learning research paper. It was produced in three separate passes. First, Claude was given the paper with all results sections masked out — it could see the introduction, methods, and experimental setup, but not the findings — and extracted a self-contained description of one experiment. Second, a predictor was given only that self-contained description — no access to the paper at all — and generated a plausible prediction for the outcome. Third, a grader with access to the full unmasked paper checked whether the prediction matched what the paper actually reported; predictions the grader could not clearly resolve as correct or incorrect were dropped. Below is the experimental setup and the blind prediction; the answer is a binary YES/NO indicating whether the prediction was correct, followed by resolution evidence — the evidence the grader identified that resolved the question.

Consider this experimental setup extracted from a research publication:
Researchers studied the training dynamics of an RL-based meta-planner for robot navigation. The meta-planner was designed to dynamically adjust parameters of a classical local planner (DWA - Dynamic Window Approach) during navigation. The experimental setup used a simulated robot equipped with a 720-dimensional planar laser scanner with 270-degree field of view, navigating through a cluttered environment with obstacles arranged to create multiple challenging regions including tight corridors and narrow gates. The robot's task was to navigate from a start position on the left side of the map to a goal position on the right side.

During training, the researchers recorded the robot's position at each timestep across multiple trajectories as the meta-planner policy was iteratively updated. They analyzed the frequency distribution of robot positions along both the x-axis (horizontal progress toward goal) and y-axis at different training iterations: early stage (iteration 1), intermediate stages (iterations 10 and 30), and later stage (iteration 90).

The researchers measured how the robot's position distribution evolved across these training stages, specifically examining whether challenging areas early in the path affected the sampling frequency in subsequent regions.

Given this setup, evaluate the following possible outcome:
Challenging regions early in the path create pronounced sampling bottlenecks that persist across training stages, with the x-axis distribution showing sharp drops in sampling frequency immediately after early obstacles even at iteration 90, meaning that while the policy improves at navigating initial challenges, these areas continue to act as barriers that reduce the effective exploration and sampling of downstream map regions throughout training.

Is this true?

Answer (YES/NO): NO